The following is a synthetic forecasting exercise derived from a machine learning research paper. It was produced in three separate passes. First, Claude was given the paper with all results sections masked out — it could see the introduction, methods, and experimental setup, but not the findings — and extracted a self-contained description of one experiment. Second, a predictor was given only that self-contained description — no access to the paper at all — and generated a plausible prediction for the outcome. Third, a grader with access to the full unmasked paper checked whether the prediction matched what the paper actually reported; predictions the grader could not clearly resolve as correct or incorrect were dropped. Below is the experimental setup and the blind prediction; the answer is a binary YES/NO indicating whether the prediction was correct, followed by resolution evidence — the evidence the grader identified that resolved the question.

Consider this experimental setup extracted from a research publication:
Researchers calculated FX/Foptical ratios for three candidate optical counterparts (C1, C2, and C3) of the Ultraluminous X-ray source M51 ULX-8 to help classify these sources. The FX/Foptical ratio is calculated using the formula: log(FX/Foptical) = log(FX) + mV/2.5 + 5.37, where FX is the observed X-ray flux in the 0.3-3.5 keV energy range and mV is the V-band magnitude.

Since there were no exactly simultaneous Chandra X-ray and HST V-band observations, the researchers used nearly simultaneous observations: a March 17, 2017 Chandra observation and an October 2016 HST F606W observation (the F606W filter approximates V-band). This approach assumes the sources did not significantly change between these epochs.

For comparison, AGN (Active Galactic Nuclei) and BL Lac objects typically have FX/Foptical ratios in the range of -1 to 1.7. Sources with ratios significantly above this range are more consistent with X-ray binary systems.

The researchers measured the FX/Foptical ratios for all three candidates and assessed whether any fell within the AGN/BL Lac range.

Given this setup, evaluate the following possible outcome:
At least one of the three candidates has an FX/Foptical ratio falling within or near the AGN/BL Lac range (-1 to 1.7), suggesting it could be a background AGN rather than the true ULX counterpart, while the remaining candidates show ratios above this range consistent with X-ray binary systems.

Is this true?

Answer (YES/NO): YES